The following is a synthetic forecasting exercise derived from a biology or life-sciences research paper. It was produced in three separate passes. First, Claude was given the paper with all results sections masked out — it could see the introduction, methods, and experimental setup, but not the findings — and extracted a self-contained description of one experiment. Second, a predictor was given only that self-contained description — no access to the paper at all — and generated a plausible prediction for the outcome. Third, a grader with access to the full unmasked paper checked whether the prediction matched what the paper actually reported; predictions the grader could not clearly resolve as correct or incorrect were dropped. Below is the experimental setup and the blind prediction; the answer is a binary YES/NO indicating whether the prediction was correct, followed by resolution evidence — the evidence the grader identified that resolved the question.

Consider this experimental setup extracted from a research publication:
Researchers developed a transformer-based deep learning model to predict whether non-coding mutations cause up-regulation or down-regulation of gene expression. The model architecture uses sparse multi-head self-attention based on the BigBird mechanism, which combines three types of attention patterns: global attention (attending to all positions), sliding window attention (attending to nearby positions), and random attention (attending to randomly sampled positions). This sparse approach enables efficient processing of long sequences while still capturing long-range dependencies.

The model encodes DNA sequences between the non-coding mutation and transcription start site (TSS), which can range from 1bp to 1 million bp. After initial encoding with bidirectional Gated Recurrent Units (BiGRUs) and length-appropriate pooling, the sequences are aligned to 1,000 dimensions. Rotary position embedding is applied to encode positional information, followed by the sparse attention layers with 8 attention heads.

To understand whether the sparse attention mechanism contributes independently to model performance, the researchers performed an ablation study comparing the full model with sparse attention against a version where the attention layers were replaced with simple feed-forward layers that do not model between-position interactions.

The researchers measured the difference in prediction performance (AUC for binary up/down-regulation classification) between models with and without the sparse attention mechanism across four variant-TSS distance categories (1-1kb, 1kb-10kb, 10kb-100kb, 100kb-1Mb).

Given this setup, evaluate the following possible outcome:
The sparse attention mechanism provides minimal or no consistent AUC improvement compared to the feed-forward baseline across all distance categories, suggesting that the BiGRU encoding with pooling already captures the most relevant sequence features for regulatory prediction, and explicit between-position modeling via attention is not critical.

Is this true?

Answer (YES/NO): NO